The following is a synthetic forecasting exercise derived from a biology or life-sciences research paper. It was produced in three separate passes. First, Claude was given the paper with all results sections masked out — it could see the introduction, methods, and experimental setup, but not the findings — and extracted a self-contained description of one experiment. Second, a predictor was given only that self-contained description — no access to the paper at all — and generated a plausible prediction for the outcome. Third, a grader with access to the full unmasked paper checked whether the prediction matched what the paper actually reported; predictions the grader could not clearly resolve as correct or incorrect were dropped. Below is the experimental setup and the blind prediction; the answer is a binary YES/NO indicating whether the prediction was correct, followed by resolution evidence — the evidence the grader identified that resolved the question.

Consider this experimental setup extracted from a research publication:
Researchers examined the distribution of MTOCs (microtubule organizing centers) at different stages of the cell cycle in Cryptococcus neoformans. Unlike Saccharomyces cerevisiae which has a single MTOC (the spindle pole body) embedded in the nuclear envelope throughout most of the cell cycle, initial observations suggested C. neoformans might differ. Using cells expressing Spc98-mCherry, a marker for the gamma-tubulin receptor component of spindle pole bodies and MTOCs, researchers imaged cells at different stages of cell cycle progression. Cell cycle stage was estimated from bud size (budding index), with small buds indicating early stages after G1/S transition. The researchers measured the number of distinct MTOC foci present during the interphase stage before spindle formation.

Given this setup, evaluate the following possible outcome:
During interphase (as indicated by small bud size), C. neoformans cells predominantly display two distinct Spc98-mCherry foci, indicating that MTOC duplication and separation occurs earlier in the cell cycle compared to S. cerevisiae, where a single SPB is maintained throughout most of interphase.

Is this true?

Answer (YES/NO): NO